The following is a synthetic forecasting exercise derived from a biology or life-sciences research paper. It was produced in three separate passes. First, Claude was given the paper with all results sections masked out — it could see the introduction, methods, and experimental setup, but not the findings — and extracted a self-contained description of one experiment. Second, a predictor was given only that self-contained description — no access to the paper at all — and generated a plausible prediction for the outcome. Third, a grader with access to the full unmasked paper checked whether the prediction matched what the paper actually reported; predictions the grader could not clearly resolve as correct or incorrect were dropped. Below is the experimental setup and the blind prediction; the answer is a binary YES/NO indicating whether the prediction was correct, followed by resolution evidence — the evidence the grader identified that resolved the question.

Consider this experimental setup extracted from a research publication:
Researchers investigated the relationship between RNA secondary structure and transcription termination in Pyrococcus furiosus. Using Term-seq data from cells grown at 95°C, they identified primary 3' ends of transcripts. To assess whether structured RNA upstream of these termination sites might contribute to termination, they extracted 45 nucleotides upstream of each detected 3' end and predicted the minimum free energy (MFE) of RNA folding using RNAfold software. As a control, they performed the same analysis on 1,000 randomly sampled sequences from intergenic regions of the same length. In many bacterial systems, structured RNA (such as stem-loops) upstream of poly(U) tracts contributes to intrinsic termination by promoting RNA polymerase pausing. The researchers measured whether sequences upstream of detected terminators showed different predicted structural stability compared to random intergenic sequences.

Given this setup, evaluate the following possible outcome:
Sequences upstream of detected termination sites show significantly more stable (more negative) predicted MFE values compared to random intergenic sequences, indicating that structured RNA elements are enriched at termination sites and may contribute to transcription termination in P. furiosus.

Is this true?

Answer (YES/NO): NO